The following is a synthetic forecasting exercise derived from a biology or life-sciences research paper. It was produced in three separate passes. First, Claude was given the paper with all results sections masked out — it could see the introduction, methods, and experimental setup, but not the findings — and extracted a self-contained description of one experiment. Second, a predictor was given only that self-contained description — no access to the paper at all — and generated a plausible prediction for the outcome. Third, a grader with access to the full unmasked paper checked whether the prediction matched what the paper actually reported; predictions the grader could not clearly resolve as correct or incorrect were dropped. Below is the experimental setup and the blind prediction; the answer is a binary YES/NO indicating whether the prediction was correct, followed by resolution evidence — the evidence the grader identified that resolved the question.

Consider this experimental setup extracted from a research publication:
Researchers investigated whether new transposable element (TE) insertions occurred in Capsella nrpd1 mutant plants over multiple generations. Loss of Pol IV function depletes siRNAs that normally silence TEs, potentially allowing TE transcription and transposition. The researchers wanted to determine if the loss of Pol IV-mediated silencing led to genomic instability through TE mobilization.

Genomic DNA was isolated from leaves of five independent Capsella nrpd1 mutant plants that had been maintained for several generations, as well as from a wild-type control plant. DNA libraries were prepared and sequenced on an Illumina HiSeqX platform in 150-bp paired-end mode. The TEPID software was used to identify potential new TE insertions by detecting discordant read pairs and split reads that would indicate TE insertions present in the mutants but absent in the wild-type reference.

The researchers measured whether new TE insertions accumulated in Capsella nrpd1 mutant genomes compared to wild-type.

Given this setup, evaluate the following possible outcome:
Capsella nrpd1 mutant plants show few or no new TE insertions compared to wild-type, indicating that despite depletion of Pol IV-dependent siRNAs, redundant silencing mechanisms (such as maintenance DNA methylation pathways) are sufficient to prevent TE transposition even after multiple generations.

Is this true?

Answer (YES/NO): NO